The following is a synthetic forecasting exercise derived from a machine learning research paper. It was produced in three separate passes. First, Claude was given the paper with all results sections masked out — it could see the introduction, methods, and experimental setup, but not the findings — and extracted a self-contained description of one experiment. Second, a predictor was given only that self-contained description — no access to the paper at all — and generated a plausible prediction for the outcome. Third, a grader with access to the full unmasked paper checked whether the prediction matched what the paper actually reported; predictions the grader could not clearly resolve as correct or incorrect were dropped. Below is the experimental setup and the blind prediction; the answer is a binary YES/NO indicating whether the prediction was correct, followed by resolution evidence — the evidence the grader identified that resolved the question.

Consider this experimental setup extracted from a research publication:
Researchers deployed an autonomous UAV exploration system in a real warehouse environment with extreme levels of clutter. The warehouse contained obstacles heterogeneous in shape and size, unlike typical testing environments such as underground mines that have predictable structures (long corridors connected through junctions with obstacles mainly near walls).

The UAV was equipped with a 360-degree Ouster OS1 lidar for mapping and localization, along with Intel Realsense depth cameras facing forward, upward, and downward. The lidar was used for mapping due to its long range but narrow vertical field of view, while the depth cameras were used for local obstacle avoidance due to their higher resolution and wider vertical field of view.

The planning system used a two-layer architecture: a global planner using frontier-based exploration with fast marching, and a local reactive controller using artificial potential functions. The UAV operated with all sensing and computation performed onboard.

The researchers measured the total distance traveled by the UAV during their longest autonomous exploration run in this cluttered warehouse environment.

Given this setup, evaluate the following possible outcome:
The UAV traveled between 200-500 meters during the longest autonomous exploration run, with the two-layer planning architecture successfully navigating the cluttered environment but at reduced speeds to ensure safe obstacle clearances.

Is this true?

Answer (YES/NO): YES